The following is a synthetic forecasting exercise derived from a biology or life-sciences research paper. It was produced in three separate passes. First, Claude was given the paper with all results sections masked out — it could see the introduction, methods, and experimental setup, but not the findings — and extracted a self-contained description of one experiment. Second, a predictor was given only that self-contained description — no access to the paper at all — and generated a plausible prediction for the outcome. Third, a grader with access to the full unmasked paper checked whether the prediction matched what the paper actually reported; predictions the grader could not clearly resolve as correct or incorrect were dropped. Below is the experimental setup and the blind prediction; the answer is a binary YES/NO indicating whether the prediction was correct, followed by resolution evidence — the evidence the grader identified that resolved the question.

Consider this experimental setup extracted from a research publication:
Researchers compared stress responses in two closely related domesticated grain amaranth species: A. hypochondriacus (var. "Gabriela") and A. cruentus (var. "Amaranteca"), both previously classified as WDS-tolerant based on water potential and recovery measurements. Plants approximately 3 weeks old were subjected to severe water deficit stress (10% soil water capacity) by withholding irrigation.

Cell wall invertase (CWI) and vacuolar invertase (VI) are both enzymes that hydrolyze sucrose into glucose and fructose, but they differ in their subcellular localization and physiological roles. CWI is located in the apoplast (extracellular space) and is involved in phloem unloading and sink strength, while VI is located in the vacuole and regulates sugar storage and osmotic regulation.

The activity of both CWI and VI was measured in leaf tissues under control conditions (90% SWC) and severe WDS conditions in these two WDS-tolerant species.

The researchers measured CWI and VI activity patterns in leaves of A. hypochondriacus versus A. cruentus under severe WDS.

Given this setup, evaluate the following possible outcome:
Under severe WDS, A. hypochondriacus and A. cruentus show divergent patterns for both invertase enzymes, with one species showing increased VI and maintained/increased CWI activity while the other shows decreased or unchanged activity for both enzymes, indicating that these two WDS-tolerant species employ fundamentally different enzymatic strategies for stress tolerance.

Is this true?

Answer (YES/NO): YES